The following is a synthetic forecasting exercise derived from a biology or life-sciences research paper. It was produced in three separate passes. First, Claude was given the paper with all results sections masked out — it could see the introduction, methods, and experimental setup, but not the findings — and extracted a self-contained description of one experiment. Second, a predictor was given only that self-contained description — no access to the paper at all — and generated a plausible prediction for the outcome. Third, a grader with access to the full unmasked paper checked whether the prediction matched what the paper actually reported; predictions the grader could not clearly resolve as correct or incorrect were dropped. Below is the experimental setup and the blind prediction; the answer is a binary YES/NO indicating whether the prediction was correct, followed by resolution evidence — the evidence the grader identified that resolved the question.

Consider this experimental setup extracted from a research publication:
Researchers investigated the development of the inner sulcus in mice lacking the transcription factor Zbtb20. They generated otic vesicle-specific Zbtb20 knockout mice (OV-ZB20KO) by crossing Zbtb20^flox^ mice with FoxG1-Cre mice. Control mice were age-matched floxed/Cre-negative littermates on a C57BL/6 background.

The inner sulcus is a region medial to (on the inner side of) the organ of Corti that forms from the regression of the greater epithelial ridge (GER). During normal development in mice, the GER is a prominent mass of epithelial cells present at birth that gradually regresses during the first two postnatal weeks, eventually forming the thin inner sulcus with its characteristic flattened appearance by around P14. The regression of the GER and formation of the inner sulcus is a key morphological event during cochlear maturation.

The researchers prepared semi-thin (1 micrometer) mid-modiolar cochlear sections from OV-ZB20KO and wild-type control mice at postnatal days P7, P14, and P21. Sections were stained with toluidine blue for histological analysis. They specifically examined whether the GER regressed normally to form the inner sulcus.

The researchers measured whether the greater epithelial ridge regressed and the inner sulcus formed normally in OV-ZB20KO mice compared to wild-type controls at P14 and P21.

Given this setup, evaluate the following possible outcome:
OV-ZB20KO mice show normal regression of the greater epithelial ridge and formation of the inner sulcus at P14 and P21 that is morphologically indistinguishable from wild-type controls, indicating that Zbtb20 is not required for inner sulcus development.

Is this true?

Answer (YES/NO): NO